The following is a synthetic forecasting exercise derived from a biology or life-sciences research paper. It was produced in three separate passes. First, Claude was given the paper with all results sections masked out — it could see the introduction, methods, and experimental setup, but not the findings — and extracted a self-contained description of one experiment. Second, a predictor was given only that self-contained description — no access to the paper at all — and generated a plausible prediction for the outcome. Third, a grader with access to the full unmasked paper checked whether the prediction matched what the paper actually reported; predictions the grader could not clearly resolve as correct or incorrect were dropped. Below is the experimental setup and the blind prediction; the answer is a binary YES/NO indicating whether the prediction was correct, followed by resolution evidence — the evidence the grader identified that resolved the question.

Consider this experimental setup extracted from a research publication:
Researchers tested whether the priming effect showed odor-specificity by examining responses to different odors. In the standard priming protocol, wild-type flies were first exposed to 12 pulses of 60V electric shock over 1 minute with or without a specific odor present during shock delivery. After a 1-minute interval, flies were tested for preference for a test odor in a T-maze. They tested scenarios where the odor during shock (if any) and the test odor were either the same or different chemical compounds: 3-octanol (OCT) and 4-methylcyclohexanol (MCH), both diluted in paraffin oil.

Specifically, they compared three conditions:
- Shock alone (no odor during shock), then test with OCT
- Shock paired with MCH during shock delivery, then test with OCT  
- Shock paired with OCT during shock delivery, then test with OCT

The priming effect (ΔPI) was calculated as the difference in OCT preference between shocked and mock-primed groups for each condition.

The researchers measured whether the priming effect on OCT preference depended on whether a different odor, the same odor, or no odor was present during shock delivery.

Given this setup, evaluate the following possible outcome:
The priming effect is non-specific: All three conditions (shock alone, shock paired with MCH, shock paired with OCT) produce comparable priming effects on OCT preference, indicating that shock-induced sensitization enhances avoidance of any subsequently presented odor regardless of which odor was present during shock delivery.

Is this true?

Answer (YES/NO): NO